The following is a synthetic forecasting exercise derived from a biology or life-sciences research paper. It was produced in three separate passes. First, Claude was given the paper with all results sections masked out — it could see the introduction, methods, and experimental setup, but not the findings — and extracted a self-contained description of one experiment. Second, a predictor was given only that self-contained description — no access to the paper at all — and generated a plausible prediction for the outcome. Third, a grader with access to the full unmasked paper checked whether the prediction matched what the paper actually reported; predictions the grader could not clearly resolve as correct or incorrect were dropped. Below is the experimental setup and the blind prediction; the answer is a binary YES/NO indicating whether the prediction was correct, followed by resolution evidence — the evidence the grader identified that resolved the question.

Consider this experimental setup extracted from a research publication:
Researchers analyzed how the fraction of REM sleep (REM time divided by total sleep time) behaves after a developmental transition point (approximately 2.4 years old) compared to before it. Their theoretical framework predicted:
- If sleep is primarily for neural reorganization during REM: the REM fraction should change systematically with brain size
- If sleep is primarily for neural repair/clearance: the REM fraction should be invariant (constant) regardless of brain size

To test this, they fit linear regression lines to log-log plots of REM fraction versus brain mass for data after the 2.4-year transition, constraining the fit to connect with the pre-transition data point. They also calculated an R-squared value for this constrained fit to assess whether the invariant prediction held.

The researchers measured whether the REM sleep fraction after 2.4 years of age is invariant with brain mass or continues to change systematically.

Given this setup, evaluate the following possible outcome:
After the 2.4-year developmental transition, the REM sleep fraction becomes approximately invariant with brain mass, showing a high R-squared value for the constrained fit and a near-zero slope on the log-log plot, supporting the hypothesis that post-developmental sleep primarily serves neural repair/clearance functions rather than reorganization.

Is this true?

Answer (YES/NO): NO